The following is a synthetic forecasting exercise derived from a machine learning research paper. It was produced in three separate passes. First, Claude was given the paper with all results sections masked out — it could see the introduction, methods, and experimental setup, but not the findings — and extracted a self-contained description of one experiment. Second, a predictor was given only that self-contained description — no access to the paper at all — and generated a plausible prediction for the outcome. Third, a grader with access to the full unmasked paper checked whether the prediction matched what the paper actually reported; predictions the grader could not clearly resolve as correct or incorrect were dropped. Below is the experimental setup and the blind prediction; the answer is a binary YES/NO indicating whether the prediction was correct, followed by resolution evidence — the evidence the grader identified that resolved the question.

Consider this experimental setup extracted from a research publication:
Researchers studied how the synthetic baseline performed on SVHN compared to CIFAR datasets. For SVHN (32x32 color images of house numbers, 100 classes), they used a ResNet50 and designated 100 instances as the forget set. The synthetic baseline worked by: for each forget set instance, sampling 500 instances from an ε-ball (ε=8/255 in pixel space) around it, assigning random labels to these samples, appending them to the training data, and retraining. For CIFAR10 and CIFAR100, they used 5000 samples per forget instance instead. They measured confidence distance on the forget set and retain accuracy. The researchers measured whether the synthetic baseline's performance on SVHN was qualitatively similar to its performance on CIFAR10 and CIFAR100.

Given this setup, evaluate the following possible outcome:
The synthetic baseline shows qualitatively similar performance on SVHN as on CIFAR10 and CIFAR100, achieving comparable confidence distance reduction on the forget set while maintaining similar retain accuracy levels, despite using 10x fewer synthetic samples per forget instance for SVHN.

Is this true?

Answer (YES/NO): NO